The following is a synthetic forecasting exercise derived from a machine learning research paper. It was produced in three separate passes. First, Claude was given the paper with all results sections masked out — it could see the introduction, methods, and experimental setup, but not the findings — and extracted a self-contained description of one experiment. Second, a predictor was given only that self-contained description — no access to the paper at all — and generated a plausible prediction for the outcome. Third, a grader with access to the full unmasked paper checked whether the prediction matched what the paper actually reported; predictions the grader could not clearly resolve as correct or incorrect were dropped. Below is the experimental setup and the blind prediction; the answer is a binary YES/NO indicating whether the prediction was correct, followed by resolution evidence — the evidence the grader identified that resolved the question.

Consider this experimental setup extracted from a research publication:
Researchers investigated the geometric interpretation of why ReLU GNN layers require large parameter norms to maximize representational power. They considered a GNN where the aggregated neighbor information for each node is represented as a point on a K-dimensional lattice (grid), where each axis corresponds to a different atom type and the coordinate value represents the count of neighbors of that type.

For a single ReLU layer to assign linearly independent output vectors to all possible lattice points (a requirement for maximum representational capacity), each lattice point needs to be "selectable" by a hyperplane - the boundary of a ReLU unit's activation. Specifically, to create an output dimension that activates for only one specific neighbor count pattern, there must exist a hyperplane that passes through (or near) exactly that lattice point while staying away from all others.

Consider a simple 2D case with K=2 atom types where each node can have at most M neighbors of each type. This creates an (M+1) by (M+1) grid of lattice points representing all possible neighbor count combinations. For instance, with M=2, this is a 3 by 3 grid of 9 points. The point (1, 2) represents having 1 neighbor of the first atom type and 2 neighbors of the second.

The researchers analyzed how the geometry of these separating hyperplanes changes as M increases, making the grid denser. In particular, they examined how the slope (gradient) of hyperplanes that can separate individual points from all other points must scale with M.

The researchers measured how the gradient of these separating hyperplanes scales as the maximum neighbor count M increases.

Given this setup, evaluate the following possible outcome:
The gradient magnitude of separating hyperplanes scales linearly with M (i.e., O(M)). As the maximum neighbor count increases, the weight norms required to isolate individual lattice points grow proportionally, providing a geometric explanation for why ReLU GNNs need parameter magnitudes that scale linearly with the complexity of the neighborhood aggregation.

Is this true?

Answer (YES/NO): NO